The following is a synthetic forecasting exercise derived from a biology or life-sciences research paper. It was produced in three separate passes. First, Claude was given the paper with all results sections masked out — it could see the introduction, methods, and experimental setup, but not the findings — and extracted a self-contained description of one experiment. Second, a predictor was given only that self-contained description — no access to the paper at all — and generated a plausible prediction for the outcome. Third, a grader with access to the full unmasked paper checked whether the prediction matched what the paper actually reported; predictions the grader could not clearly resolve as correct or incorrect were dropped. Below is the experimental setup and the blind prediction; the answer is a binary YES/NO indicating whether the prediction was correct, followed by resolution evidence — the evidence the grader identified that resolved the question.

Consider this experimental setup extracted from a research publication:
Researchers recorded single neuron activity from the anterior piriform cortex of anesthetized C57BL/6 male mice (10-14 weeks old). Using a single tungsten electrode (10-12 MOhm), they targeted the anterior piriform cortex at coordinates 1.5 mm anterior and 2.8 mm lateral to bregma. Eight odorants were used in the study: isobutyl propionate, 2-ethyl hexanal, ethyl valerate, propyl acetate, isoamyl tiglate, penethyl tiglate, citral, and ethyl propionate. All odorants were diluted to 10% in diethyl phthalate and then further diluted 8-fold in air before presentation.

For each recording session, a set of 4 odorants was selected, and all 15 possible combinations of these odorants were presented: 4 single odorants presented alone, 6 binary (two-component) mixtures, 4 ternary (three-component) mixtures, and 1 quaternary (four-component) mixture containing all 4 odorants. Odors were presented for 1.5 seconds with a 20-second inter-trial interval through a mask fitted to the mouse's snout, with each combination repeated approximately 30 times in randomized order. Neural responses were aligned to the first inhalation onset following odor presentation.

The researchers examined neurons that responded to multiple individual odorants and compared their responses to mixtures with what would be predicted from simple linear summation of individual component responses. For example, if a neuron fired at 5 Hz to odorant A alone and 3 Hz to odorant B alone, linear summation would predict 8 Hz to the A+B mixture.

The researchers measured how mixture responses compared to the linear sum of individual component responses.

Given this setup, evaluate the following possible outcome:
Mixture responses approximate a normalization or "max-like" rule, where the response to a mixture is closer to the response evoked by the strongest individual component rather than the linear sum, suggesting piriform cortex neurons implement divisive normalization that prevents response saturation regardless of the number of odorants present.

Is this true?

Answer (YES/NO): NO